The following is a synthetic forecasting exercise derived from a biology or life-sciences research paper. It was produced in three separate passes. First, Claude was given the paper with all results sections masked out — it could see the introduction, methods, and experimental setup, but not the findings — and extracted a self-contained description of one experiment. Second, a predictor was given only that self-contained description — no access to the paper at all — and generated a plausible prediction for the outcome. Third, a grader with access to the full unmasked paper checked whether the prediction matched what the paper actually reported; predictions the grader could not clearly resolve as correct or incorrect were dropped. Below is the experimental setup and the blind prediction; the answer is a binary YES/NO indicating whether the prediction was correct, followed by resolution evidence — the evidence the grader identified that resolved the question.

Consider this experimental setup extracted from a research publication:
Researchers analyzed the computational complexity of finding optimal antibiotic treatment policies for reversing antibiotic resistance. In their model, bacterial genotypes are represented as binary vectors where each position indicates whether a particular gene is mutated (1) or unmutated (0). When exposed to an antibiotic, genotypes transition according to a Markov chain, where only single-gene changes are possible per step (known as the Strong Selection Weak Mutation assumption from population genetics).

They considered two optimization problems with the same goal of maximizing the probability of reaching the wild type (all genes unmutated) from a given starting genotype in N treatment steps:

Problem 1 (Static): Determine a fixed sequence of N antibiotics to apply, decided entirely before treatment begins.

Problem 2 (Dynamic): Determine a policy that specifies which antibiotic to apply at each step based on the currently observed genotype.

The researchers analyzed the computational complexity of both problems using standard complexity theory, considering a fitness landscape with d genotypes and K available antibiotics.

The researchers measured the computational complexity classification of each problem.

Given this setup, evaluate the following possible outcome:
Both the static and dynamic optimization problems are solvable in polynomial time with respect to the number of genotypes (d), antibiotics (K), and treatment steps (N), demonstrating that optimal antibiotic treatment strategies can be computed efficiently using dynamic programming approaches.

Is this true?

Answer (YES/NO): NO